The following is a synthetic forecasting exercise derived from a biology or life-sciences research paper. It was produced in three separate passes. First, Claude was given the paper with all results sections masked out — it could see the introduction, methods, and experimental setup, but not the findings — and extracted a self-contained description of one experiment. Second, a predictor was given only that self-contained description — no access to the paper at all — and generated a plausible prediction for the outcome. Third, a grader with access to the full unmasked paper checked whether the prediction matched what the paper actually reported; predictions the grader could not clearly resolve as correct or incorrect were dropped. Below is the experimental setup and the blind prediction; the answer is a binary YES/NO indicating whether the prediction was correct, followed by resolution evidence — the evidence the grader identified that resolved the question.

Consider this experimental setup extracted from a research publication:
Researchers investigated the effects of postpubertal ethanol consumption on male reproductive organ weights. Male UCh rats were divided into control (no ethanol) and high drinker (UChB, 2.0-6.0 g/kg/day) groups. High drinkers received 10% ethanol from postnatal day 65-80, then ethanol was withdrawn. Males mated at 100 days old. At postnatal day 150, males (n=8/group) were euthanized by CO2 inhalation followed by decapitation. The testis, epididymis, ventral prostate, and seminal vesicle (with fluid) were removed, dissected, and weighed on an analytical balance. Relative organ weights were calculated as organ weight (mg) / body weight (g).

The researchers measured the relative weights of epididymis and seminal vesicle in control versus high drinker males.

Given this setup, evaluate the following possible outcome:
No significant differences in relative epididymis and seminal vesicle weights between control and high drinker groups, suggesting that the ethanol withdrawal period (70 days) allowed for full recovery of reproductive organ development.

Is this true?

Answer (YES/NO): NO